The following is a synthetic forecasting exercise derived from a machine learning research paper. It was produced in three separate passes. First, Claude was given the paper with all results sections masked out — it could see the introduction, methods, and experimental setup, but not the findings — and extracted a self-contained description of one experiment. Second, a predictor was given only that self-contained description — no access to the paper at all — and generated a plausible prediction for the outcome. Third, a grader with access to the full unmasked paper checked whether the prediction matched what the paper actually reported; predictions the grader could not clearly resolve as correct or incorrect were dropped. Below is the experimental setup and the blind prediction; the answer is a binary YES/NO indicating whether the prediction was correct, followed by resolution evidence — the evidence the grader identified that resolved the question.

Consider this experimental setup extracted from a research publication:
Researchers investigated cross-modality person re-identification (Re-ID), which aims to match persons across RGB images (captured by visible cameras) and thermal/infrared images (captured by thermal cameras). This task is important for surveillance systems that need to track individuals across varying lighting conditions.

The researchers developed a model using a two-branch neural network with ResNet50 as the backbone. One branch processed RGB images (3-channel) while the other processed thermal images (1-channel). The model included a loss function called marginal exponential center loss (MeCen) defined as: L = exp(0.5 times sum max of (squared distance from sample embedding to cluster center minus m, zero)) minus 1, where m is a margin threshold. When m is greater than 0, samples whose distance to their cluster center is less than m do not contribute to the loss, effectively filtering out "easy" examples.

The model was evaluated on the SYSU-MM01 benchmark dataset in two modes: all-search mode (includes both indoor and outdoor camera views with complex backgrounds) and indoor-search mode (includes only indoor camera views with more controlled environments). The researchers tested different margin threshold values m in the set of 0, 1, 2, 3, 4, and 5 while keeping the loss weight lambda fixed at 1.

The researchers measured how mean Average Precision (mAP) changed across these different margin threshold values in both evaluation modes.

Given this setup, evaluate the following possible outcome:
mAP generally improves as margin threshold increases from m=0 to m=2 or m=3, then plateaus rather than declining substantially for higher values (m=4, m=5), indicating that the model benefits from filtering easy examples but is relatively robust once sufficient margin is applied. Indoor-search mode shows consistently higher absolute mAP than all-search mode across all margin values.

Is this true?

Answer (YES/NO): NO